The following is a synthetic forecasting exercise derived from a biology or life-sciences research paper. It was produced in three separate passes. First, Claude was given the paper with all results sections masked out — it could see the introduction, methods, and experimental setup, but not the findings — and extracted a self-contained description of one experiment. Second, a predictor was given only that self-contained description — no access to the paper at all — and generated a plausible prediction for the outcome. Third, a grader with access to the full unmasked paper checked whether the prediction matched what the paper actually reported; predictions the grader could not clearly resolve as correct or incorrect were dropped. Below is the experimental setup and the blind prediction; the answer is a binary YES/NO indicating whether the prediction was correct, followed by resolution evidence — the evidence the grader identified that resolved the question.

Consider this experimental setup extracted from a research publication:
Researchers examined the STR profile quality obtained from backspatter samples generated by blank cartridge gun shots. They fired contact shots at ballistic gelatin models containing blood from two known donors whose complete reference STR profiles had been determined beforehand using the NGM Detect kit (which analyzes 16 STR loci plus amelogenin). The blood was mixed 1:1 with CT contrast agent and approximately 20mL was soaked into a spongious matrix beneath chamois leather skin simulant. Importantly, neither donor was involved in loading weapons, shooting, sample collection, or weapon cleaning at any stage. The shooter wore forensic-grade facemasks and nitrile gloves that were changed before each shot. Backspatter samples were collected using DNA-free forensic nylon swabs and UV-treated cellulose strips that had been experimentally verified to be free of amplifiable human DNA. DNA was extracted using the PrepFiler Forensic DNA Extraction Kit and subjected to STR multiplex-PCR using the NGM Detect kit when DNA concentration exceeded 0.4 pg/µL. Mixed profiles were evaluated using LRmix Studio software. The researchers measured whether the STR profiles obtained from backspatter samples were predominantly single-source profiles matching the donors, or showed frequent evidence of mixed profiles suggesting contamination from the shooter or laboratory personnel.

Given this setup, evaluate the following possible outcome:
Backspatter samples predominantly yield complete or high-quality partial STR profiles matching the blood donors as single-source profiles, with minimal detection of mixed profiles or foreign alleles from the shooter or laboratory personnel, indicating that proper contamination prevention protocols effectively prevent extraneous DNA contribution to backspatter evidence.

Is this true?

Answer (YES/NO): YES